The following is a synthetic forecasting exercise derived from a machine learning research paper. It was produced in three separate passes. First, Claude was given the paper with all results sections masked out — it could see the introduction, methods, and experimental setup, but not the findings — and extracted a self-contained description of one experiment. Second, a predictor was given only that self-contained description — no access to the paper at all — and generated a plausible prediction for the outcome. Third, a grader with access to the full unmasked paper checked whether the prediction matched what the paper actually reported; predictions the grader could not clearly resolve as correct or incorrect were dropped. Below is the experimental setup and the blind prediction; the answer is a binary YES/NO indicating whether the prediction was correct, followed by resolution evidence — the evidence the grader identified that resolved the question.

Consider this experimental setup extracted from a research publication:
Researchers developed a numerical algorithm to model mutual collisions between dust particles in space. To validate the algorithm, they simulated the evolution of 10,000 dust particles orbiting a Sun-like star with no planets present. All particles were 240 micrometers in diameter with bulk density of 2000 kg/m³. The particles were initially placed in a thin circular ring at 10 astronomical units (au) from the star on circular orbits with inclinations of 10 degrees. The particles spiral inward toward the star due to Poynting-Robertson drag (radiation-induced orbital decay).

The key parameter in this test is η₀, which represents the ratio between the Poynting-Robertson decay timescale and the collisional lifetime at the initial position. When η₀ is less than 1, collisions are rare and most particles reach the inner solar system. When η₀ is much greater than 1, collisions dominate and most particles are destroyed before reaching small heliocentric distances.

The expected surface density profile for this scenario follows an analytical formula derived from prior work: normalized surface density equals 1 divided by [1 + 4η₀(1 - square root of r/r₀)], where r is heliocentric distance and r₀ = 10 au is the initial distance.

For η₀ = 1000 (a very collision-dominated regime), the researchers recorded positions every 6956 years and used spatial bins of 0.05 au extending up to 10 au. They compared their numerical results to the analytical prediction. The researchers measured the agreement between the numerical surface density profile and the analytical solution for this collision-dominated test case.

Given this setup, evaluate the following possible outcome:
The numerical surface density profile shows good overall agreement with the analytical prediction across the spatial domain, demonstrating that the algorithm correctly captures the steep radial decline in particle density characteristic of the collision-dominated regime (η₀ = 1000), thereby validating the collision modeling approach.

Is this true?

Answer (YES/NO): YES